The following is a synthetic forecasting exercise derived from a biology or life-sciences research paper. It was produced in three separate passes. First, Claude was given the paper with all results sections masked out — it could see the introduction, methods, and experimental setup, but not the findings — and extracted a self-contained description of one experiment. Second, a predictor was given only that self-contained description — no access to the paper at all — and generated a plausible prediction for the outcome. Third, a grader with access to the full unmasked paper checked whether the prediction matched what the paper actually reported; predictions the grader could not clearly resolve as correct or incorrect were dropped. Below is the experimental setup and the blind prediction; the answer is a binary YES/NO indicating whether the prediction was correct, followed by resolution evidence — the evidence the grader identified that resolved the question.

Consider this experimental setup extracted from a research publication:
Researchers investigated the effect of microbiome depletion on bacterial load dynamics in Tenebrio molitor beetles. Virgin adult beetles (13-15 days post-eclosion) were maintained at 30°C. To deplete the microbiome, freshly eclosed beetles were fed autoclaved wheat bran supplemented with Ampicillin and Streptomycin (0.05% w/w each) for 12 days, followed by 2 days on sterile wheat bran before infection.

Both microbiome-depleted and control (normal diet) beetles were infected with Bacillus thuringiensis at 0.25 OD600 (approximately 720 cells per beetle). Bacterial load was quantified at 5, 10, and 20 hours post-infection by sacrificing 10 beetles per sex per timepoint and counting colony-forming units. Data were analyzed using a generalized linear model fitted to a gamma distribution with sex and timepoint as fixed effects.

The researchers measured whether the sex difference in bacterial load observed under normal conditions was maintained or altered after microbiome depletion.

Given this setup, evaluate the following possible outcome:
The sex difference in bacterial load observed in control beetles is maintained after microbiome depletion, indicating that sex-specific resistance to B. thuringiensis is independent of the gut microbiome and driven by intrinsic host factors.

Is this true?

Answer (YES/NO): NO